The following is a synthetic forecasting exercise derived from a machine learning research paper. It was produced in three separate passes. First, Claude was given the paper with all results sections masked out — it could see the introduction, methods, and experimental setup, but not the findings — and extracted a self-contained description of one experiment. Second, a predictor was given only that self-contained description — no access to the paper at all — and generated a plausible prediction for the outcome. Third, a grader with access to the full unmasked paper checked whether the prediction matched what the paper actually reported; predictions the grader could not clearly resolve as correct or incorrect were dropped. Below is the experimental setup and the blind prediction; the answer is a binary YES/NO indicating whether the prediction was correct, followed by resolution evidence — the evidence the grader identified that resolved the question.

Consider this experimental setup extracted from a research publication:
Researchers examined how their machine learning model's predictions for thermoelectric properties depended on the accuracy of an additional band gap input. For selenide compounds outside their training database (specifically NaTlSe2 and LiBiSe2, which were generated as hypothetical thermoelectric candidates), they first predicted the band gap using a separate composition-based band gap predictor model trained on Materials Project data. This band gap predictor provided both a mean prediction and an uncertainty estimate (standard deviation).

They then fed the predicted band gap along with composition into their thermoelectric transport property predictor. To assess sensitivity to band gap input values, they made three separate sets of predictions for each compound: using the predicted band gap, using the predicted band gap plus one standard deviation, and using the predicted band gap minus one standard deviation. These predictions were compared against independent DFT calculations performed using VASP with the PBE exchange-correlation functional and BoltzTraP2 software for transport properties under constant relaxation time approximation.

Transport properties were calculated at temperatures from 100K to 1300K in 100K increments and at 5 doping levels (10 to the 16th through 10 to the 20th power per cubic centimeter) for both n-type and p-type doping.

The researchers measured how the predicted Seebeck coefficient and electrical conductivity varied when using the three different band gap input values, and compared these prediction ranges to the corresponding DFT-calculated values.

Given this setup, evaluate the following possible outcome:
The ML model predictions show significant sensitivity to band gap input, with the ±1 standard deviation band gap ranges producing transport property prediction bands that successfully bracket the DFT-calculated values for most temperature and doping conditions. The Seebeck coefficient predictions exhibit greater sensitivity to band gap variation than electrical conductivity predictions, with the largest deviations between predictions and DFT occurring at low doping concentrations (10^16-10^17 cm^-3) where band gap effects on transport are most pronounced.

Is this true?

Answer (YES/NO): NO